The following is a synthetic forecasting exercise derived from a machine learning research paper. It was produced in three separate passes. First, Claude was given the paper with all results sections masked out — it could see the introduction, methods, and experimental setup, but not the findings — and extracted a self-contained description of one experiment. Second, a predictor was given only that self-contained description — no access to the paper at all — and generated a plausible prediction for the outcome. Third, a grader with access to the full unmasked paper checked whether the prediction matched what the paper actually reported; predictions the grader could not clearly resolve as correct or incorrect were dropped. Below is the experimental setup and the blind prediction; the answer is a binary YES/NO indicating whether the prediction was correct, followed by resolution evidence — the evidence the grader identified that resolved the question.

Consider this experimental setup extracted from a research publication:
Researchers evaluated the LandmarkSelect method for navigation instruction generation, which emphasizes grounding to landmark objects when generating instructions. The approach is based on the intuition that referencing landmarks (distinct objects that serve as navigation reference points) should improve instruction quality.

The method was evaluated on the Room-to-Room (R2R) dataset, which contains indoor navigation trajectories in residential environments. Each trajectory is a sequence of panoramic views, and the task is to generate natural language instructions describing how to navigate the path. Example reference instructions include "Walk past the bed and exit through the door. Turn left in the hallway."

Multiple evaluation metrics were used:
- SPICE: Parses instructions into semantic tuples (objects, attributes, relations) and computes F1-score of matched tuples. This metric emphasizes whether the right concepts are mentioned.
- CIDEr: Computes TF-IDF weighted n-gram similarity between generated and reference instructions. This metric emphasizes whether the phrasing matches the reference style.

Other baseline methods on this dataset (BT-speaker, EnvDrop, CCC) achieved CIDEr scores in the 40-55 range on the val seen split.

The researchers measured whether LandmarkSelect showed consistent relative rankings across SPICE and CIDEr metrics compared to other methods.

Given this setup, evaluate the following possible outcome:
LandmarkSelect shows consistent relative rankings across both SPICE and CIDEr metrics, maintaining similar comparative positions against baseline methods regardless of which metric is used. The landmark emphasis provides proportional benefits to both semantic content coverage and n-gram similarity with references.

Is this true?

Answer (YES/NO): NO